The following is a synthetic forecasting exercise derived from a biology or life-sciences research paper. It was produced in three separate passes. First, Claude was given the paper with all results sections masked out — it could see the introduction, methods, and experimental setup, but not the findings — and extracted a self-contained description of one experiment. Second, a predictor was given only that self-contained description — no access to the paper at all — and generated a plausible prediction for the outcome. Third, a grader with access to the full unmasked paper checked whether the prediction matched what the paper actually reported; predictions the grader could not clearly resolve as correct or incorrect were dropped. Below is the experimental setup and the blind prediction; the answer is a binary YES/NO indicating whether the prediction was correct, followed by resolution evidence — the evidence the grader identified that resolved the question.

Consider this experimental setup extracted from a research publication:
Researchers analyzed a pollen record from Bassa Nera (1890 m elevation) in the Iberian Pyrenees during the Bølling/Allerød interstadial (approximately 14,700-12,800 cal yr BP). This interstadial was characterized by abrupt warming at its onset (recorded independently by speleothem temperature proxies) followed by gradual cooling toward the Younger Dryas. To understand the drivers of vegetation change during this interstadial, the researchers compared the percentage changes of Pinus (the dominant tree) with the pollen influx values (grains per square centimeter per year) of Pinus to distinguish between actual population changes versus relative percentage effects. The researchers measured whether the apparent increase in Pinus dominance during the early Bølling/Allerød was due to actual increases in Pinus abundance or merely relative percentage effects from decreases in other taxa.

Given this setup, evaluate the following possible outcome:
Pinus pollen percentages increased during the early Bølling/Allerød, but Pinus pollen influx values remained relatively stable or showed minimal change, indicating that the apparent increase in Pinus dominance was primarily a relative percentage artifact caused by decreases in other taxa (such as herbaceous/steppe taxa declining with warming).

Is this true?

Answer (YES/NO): NO